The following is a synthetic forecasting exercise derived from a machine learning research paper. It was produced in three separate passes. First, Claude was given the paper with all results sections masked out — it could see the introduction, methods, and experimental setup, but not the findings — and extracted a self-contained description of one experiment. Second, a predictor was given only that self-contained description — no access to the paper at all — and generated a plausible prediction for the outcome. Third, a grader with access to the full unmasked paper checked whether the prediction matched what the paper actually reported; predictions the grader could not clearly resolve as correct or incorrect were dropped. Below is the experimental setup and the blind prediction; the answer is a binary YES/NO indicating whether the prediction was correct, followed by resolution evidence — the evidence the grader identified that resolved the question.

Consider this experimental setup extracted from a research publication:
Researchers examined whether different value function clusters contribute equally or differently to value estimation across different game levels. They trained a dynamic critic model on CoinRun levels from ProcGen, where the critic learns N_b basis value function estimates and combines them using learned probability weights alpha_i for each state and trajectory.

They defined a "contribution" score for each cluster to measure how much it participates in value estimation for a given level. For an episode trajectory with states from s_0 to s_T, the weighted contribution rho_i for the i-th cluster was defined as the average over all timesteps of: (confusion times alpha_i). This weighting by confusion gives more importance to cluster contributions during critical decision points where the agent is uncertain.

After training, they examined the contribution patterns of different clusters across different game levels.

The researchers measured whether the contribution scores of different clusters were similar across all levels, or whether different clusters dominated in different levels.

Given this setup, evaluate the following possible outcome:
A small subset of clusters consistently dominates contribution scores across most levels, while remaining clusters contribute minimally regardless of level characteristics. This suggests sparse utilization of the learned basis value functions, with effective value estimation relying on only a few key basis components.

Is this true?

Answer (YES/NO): NO